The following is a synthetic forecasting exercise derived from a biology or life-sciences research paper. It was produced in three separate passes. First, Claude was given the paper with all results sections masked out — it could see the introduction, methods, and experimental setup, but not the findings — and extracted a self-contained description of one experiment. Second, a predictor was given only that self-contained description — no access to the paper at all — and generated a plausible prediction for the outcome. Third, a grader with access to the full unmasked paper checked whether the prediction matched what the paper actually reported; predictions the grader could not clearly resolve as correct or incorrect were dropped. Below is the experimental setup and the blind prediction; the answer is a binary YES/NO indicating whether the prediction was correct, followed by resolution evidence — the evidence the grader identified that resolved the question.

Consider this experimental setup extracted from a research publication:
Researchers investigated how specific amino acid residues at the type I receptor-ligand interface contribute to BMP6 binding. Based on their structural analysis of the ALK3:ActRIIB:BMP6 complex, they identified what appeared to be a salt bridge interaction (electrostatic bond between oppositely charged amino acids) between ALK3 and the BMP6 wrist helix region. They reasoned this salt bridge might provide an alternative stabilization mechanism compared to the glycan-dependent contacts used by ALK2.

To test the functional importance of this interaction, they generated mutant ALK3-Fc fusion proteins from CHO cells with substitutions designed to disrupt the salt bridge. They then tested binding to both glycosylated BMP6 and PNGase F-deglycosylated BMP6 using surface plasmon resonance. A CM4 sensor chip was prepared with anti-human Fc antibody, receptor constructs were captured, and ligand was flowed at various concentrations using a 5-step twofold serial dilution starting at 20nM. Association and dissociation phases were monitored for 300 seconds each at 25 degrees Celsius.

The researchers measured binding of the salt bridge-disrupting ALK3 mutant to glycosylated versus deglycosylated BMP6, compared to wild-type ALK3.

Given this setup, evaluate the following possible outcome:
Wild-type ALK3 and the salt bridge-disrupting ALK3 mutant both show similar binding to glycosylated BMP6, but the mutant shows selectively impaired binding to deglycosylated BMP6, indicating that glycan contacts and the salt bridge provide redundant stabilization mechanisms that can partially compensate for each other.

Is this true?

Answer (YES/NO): YES